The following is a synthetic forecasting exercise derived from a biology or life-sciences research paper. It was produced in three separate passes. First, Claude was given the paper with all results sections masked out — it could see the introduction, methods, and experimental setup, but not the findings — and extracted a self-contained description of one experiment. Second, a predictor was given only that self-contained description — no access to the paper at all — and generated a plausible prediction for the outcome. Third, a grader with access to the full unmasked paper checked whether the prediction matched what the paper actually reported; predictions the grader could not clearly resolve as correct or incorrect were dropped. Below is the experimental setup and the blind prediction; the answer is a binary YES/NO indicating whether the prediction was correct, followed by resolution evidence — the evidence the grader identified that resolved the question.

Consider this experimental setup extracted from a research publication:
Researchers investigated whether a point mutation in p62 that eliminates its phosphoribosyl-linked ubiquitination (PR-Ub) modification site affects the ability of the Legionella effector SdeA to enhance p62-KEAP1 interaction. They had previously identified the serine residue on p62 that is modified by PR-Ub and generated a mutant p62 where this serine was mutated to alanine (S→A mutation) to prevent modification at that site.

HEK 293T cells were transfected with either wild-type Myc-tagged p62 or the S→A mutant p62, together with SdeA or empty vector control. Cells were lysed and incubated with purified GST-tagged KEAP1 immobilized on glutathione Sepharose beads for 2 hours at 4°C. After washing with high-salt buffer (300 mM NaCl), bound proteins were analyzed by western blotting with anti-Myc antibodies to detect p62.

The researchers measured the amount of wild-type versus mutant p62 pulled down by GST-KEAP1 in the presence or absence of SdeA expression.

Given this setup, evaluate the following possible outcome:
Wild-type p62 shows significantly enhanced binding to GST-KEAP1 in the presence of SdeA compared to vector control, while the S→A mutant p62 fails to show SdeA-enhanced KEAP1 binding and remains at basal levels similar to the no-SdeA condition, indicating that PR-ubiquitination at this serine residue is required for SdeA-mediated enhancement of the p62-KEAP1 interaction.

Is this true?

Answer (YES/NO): NO